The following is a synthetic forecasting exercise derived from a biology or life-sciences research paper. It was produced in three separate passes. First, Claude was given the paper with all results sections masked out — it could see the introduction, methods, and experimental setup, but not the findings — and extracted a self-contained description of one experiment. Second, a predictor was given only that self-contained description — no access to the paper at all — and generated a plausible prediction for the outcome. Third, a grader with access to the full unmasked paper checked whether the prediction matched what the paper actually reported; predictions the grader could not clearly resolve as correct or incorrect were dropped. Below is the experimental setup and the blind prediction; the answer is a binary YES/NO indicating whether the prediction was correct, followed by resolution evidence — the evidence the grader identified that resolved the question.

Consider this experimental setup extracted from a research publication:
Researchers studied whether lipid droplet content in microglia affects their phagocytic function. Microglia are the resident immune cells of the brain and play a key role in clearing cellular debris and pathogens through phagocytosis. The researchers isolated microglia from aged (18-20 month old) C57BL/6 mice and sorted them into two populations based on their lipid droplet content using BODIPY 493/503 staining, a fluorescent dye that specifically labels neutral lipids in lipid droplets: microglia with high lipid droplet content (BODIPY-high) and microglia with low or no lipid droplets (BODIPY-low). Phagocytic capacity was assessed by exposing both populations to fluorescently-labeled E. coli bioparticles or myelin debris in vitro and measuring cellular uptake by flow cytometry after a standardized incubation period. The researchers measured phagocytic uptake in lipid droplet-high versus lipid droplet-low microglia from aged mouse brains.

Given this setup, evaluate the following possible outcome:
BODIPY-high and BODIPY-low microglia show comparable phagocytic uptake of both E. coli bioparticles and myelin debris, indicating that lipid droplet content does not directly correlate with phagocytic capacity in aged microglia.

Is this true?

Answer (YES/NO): NO